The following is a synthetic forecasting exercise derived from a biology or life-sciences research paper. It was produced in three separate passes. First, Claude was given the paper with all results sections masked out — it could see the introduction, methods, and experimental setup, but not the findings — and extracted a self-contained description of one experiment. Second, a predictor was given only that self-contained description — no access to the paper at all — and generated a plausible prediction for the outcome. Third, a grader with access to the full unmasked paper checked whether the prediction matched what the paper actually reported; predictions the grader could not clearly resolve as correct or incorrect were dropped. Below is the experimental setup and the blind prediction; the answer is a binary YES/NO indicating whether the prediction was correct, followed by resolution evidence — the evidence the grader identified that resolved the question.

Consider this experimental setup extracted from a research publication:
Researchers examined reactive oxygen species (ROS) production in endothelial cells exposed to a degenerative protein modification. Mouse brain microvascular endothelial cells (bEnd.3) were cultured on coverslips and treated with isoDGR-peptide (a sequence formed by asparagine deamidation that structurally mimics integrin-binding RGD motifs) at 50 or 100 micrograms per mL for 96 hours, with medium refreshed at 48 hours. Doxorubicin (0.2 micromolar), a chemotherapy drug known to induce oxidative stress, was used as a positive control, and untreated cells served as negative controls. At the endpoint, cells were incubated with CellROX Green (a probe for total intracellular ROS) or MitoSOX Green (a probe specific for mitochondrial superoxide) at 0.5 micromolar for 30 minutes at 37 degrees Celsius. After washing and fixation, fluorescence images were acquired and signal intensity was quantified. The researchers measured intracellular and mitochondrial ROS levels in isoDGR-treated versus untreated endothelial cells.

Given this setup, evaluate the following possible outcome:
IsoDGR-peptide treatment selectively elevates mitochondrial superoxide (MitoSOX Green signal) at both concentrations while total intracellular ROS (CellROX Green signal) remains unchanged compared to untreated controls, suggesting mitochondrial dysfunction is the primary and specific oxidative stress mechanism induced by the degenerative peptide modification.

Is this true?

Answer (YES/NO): NO